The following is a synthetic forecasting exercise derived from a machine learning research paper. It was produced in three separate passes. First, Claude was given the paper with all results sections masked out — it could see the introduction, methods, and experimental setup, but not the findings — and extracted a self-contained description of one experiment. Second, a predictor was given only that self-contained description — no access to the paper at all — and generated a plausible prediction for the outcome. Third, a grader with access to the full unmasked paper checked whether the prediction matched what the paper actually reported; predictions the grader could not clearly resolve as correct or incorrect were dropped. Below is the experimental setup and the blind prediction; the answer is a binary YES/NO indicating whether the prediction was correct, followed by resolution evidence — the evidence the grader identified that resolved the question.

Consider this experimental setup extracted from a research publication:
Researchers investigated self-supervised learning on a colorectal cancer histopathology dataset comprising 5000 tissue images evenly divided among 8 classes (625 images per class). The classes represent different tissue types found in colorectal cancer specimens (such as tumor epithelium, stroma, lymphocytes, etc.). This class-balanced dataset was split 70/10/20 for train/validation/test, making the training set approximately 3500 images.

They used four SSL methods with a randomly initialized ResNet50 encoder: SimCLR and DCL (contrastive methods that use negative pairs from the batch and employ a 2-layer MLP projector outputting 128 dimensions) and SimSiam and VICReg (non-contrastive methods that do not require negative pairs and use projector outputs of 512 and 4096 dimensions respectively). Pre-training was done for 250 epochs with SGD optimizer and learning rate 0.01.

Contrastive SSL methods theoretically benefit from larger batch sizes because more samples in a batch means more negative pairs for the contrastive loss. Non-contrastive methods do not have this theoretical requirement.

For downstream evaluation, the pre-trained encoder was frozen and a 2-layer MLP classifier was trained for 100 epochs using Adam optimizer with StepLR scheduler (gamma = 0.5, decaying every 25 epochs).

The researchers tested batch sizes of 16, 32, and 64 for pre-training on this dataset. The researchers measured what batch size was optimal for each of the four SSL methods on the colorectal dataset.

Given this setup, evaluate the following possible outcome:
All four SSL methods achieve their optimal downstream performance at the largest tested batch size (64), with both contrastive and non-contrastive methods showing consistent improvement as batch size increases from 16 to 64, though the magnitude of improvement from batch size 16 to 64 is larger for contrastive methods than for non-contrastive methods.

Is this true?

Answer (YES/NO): NO